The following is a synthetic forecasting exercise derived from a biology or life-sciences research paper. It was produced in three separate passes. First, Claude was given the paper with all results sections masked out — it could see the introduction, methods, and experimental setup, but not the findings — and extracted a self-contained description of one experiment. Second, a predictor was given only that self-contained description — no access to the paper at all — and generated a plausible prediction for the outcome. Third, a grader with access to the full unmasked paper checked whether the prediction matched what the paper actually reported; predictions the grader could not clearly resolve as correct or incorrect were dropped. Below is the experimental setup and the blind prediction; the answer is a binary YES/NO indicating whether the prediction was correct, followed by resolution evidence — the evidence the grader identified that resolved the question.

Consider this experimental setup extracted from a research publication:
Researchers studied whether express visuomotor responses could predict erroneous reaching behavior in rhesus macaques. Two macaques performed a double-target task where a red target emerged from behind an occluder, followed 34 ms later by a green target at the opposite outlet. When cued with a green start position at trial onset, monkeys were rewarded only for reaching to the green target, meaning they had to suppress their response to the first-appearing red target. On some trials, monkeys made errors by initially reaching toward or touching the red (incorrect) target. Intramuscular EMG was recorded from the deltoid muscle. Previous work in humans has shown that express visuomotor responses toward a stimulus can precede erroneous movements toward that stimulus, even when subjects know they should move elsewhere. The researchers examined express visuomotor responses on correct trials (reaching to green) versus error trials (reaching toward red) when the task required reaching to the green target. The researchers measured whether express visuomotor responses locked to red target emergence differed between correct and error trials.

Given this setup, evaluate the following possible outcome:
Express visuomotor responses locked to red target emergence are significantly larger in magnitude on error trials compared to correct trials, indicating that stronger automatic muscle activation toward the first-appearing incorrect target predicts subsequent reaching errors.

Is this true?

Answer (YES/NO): YES